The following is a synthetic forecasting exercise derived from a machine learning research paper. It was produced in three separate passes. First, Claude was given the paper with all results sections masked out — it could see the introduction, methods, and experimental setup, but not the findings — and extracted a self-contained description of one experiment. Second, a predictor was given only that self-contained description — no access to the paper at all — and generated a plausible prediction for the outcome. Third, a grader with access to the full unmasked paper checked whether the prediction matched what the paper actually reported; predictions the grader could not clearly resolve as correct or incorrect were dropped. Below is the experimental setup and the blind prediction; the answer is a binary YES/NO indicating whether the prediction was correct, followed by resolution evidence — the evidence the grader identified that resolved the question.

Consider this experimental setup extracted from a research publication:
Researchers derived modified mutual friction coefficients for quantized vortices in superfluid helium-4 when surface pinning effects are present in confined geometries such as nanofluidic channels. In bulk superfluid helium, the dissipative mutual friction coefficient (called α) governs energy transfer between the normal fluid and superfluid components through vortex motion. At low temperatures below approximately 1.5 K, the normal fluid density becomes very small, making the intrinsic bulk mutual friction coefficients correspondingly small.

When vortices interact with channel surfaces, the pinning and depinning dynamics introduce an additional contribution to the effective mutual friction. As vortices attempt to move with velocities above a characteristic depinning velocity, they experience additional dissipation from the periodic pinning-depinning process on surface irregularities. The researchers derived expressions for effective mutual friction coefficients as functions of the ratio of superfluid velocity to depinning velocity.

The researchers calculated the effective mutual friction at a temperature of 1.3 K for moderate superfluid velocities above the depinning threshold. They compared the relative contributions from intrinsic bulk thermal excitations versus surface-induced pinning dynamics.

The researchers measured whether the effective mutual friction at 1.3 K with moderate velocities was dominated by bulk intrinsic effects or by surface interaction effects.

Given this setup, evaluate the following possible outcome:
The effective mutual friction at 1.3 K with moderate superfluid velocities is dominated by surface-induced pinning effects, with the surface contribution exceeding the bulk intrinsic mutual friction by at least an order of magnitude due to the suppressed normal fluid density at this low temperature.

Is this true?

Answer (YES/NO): YES